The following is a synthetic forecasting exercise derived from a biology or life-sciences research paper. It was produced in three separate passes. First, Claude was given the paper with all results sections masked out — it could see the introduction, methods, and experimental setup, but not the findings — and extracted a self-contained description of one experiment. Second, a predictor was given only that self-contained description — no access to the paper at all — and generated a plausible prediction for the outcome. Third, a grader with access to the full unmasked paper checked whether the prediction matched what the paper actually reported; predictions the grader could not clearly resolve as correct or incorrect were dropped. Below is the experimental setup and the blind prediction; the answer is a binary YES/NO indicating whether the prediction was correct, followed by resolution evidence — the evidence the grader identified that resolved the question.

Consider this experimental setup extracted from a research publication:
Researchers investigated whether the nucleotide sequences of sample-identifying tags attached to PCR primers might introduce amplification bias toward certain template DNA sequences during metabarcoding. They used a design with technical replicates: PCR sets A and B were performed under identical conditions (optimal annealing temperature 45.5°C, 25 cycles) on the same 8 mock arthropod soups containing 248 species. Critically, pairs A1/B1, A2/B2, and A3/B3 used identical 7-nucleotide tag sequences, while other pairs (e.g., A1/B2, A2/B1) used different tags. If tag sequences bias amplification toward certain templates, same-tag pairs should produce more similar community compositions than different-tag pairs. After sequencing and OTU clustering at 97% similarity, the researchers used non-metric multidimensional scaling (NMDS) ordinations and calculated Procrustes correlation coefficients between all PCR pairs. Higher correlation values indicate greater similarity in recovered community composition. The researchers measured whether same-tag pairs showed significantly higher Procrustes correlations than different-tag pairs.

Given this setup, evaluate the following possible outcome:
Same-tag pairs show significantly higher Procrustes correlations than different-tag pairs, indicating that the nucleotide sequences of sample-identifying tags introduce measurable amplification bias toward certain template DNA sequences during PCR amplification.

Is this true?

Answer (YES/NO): NO